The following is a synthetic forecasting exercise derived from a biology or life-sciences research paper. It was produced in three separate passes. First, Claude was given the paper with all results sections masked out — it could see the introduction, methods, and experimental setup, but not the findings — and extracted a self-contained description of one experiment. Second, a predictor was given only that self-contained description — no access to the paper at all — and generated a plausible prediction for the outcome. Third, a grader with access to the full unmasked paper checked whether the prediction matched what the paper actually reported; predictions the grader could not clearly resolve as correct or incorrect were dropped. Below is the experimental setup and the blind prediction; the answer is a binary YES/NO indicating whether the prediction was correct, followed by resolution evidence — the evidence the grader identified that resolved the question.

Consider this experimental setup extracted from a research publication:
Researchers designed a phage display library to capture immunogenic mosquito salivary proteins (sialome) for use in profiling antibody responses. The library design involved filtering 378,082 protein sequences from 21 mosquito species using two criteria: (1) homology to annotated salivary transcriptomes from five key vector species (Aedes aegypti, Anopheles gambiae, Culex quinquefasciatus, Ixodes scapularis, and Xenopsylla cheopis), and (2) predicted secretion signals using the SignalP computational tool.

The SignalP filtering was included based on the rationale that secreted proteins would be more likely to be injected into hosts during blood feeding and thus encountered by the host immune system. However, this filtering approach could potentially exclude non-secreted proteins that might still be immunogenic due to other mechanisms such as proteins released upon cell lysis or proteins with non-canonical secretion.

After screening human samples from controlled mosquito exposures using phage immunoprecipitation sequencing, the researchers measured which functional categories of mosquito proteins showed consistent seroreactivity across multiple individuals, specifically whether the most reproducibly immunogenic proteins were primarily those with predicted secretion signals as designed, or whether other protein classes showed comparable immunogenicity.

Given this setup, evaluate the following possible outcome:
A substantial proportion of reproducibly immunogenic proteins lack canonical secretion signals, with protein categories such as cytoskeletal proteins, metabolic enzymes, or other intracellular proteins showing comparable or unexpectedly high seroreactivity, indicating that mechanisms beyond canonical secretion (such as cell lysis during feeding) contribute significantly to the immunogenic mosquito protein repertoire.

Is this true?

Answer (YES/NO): NO